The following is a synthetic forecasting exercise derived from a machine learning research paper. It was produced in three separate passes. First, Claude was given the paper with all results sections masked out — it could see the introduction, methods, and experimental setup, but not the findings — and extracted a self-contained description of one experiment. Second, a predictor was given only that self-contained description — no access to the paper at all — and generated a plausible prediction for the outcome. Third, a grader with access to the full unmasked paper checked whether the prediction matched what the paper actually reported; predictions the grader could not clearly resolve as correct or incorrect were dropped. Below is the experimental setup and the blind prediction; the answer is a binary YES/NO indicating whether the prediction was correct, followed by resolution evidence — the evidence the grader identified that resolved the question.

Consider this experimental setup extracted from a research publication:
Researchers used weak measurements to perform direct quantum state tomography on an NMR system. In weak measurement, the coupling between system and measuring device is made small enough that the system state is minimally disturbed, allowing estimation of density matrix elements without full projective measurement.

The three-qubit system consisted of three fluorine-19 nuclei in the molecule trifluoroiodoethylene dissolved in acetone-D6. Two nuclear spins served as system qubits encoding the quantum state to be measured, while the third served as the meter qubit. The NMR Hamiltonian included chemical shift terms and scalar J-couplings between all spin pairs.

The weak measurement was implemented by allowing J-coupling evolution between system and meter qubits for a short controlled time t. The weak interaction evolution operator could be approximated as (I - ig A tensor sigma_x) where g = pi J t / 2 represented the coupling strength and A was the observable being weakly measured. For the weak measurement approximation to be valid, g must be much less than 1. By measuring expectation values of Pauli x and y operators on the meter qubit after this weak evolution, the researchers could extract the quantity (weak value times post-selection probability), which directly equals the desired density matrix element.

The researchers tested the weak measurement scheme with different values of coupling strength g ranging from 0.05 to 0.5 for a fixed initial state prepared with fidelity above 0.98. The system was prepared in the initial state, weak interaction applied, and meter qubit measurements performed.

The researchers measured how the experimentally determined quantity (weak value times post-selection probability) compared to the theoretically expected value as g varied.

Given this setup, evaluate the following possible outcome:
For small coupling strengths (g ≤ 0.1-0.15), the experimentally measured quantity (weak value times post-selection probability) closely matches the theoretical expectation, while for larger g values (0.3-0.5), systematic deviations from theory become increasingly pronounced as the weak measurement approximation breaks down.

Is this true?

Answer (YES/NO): NO